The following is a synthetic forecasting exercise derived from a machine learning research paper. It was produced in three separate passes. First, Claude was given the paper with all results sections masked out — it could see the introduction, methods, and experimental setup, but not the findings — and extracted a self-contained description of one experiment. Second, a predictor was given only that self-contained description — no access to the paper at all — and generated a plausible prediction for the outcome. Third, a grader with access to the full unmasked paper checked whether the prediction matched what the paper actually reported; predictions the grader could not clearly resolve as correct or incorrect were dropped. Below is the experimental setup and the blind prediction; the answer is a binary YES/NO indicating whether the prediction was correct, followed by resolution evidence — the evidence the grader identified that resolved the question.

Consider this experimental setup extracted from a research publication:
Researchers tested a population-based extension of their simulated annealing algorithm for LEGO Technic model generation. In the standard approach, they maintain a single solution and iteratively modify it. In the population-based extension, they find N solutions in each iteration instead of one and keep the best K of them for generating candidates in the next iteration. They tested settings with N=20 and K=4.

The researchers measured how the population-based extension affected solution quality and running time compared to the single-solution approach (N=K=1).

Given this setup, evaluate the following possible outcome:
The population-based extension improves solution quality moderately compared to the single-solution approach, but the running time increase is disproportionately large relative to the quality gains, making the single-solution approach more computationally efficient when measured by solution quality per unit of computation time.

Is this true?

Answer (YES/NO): NO